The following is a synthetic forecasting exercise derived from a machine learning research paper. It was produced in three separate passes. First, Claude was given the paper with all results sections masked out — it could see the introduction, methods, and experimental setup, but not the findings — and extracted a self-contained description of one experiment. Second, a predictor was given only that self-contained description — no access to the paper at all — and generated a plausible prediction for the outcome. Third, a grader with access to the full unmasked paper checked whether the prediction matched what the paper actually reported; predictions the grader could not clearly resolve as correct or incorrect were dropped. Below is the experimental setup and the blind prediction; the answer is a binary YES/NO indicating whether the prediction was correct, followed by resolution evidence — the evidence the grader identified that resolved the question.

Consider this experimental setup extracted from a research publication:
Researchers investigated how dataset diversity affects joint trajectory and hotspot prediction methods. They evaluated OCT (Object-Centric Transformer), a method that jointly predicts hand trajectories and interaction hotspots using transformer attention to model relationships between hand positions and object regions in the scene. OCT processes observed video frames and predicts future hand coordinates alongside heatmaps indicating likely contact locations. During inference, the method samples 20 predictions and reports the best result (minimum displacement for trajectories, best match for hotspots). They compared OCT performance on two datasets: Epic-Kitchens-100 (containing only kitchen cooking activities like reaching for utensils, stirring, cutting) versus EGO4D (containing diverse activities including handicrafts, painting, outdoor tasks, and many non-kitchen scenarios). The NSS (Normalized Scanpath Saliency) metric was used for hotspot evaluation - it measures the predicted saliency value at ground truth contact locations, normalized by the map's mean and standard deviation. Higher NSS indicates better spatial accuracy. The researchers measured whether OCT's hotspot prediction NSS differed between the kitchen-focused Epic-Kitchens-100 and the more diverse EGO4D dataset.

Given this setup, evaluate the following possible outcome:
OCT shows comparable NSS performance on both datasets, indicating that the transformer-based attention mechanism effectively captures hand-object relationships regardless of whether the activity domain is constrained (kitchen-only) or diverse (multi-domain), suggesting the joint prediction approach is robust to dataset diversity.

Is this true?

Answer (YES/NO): NO